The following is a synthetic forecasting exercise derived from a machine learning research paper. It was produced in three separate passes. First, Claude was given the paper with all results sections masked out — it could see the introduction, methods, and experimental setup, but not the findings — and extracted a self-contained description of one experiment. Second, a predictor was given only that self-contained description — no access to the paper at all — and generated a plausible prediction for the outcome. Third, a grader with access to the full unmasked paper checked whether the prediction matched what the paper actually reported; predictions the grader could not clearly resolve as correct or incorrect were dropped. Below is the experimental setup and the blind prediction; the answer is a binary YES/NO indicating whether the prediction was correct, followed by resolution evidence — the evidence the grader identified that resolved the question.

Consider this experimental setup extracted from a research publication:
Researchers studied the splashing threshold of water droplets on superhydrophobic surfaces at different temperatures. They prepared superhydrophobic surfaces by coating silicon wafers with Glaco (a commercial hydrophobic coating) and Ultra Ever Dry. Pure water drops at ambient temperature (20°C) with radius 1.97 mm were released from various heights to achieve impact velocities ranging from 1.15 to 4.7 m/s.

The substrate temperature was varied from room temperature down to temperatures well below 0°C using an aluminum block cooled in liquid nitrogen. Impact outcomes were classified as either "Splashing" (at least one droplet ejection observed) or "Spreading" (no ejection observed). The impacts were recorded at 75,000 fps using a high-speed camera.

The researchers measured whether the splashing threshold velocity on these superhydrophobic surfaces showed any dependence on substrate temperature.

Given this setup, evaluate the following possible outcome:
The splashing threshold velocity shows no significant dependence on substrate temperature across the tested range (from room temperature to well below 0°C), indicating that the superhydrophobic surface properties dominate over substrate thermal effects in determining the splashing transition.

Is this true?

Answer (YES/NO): YES